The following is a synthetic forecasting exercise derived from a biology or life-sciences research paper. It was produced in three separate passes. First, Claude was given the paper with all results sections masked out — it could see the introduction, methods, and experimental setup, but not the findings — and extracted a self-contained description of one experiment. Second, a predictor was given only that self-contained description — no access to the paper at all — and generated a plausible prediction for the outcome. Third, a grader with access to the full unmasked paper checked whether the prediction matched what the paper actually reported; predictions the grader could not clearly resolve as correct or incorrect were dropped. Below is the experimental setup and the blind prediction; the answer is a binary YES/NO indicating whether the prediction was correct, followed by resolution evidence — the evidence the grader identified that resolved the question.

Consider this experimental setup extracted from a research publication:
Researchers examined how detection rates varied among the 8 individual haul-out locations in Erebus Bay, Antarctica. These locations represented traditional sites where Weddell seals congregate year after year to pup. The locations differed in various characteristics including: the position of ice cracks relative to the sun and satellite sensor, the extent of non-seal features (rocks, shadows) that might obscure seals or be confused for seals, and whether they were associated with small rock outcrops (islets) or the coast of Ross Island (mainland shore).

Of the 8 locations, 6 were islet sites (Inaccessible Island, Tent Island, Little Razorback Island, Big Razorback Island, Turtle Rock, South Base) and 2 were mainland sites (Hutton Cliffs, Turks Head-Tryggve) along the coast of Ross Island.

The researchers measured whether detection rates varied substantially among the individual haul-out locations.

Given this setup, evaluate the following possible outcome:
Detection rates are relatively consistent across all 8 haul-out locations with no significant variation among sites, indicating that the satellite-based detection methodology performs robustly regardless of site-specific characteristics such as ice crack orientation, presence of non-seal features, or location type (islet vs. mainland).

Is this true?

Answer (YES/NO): NO